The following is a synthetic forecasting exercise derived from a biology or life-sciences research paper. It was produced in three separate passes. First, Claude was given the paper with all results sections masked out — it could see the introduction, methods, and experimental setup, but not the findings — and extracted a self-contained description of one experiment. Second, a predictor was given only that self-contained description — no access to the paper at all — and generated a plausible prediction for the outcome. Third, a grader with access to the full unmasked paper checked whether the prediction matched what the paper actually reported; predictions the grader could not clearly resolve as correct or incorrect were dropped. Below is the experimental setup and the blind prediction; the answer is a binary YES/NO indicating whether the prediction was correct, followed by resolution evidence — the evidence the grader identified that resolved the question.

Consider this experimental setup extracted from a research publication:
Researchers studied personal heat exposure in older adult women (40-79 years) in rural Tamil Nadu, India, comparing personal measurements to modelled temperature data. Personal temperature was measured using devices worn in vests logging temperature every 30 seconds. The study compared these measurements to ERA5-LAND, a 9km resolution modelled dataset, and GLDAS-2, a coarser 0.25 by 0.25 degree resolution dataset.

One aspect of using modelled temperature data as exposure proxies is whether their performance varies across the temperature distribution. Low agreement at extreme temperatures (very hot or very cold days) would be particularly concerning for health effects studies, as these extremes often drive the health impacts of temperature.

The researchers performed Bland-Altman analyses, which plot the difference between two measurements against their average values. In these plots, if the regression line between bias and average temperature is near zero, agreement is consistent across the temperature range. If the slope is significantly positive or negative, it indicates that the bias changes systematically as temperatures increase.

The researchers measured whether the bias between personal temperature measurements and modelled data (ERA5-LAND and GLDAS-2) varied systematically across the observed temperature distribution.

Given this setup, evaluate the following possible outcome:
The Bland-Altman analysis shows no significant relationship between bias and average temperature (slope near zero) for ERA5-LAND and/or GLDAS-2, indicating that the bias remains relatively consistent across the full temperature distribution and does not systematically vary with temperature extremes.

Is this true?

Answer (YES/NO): YES